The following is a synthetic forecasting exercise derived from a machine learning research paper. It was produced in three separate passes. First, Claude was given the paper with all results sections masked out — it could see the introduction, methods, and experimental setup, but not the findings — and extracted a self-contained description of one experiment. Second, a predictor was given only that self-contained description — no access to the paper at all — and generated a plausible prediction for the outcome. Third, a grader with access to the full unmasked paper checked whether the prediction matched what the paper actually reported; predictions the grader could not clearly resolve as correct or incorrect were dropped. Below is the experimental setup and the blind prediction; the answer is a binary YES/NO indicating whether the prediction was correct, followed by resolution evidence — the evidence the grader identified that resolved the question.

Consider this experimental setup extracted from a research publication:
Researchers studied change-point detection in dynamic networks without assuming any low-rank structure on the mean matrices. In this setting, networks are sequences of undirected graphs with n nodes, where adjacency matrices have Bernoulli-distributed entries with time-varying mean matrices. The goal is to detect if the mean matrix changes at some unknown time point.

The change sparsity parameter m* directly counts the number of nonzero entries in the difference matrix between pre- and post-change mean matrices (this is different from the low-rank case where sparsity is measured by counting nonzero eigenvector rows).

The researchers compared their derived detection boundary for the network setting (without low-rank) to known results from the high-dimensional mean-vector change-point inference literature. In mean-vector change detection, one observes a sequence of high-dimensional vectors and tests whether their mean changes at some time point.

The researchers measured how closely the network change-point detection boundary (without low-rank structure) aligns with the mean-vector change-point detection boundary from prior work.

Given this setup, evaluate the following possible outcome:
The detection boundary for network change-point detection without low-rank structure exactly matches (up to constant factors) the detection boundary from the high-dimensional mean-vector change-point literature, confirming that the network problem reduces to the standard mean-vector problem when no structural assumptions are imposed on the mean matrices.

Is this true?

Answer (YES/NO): NO